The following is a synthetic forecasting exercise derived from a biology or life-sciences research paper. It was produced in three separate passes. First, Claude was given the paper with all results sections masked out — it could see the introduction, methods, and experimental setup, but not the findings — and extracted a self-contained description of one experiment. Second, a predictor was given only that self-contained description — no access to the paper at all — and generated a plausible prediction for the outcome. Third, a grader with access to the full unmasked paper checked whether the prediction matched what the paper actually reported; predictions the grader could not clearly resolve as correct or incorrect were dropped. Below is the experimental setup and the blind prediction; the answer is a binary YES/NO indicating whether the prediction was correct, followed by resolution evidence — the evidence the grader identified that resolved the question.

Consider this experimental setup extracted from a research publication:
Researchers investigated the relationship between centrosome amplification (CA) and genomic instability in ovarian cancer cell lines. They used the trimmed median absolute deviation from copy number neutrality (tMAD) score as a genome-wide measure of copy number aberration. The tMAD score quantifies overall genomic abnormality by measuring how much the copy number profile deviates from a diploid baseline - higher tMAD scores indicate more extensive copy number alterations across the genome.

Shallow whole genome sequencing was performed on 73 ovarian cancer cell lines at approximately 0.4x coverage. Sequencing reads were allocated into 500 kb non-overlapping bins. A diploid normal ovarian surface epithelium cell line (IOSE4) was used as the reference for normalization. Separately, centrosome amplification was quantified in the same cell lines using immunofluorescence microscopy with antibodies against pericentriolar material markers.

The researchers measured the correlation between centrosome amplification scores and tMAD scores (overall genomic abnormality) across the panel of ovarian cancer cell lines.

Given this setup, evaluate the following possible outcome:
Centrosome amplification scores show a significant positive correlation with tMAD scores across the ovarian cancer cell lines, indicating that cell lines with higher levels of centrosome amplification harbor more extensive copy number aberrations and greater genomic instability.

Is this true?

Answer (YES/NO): YES